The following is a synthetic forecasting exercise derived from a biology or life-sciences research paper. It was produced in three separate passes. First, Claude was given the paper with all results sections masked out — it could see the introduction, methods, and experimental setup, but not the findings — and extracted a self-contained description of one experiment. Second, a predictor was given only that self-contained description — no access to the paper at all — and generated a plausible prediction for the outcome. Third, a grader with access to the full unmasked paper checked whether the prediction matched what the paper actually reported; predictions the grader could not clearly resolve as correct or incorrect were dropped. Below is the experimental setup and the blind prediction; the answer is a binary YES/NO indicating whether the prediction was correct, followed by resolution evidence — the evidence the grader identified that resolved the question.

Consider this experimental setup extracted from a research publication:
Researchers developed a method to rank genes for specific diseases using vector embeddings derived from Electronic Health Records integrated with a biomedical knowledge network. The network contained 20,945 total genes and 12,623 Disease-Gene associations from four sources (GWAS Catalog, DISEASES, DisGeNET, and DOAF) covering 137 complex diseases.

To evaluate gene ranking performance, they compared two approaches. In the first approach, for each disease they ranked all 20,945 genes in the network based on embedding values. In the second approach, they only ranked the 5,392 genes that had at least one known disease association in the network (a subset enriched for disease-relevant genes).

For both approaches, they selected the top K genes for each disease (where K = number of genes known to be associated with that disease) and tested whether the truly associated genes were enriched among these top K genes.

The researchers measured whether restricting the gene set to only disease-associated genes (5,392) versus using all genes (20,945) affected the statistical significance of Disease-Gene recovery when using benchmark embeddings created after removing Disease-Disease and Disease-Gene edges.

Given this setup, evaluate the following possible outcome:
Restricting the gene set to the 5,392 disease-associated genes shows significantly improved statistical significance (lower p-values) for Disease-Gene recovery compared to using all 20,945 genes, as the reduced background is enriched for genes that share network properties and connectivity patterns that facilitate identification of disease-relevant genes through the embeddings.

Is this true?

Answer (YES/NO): NO